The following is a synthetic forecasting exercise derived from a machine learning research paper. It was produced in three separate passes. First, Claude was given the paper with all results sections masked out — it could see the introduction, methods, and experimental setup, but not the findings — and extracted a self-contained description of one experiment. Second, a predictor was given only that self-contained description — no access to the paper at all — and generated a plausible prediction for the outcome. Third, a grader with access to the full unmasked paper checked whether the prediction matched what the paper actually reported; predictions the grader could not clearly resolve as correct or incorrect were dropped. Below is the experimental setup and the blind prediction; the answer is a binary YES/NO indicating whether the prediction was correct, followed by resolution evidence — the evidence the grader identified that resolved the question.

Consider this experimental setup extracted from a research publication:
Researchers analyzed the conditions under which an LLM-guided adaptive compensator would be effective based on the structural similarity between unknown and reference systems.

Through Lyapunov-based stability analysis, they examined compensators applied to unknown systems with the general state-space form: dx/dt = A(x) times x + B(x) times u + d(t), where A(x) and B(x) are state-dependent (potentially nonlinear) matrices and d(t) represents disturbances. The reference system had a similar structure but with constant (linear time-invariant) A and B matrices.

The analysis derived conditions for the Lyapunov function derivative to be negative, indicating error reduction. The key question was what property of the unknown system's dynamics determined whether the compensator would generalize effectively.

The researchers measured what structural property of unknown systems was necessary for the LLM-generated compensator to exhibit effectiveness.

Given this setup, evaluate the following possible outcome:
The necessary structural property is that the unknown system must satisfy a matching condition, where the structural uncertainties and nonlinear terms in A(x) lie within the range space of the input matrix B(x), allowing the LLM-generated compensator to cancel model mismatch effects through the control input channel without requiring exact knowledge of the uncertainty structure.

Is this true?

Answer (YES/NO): NO